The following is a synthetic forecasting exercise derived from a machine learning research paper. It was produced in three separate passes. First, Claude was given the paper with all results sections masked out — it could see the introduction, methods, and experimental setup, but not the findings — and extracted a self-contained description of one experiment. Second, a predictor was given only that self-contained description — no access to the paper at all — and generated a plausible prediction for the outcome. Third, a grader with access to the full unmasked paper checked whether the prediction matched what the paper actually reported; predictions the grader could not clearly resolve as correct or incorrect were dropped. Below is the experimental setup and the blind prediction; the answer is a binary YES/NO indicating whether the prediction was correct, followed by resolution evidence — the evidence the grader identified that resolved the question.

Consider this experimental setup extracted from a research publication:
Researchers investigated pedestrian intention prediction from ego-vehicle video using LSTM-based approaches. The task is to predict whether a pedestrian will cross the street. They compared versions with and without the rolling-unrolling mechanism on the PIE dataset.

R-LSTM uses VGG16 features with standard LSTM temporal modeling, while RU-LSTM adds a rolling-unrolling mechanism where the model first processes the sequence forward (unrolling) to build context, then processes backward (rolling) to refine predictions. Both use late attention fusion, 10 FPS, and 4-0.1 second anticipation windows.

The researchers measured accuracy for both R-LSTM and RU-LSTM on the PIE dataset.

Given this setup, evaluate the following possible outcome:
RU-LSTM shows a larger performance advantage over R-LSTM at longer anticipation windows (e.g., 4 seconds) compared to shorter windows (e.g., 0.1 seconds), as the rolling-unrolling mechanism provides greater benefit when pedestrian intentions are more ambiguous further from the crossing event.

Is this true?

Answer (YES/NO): NO